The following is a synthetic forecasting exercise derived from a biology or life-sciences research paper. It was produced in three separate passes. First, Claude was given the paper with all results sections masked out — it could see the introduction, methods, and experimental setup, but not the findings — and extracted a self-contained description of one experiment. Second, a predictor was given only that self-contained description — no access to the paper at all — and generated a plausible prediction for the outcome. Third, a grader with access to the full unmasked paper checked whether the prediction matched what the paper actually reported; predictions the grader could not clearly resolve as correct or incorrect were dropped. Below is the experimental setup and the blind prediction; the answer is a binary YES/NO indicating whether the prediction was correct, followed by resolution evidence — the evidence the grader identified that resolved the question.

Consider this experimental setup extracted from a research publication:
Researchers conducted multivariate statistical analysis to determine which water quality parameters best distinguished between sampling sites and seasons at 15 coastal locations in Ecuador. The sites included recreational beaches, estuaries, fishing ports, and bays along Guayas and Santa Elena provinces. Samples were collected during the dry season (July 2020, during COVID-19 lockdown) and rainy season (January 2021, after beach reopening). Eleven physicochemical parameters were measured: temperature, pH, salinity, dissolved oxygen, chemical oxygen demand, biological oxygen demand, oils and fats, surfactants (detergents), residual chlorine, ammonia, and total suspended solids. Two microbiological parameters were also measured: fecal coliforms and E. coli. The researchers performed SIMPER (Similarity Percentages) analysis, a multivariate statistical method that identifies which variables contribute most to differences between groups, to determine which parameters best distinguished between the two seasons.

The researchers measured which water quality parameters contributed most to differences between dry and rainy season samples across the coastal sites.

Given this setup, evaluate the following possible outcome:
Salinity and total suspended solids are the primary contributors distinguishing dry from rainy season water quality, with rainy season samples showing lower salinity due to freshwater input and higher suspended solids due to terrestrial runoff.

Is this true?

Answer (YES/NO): NO